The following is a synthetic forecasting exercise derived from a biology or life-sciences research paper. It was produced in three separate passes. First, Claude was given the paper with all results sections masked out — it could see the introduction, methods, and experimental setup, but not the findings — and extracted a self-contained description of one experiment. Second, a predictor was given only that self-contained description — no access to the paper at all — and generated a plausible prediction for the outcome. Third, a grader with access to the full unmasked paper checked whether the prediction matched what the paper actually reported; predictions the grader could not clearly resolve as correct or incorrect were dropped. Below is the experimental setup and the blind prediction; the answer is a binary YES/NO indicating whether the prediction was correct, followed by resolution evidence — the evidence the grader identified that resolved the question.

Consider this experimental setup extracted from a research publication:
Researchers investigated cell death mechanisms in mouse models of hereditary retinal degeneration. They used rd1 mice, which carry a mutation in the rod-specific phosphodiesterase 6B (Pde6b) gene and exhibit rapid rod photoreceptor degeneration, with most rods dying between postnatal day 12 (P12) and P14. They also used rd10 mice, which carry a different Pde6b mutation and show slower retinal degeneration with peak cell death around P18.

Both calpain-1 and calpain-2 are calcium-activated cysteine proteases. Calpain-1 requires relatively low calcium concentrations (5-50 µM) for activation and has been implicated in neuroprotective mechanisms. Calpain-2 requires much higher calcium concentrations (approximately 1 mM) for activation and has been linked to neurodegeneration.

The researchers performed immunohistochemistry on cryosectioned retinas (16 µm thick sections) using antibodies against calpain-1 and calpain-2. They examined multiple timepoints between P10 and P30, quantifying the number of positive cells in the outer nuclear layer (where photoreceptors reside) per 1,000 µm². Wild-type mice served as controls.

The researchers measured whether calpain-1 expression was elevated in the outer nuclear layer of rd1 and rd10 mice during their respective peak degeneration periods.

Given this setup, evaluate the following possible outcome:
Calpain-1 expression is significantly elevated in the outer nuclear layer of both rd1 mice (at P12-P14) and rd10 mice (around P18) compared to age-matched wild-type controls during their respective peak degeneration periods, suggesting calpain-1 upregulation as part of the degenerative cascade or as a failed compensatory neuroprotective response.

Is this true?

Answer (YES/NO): NO